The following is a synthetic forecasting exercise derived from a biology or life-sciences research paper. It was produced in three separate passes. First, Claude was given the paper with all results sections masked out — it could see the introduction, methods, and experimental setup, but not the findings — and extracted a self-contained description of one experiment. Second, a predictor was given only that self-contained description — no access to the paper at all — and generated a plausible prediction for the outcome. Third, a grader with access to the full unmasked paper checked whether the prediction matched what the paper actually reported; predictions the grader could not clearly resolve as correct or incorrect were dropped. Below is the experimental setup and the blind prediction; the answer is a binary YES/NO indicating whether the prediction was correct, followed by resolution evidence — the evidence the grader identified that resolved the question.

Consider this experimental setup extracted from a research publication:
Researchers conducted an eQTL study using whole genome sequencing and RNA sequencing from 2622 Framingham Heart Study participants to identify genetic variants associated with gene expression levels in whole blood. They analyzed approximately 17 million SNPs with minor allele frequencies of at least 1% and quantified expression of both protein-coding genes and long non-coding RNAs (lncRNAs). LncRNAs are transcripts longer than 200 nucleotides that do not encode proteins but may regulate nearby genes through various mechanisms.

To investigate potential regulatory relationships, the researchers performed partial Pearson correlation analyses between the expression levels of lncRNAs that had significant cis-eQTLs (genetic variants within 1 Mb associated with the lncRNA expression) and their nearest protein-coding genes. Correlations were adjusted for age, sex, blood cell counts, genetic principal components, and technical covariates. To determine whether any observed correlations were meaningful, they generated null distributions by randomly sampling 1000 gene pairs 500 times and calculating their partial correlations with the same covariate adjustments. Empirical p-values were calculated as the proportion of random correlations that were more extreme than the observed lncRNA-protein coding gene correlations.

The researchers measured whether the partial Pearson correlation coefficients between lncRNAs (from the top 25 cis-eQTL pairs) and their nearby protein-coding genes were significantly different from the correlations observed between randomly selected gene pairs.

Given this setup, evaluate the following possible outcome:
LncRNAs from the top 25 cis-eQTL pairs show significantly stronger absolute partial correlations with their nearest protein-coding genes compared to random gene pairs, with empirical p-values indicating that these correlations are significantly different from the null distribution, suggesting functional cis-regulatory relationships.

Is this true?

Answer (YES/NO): NO